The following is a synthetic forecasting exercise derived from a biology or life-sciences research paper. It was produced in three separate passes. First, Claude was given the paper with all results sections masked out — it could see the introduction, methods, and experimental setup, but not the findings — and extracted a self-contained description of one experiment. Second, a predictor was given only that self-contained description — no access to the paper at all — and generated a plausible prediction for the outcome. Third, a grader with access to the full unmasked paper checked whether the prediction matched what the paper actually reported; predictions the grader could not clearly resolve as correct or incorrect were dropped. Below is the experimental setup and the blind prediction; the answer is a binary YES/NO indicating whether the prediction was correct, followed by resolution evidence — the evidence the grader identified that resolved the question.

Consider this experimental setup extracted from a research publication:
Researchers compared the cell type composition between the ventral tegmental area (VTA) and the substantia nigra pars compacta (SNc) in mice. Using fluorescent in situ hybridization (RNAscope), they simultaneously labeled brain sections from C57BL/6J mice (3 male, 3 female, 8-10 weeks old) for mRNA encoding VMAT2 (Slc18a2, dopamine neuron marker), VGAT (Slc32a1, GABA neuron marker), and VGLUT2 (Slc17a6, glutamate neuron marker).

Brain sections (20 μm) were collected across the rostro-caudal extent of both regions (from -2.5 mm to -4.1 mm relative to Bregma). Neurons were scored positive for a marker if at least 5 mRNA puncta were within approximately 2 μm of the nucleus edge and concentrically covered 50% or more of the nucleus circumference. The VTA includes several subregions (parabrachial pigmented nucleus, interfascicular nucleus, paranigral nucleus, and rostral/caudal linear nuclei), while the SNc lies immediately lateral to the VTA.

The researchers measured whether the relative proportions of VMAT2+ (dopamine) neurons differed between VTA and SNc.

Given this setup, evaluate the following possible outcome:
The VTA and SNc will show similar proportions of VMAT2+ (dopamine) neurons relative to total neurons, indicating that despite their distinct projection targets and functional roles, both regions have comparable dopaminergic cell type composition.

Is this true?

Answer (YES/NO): NO